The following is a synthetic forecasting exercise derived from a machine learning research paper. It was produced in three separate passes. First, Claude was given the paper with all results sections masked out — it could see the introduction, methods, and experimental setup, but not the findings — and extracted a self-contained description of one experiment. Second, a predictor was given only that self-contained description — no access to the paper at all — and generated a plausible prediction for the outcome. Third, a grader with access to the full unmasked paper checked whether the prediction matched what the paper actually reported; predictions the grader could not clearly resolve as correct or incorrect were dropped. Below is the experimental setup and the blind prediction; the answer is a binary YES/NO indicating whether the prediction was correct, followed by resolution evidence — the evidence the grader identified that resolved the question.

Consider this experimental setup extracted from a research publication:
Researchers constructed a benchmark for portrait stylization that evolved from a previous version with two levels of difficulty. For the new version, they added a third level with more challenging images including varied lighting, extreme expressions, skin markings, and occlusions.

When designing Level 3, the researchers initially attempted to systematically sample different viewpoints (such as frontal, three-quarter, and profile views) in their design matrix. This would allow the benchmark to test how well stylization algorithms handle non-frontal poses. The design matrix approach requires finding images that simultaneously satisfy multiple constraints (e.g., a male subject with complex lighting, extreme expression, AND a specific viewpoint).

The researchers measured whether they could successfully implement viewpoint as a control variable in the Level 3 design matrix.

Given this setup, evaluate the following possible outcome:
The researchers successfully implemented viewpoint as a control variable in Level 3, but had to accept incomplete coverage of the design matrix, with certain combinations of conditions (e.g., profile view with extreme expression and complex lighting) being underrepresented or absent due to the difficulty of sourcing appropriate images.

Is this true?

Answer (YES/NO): NO